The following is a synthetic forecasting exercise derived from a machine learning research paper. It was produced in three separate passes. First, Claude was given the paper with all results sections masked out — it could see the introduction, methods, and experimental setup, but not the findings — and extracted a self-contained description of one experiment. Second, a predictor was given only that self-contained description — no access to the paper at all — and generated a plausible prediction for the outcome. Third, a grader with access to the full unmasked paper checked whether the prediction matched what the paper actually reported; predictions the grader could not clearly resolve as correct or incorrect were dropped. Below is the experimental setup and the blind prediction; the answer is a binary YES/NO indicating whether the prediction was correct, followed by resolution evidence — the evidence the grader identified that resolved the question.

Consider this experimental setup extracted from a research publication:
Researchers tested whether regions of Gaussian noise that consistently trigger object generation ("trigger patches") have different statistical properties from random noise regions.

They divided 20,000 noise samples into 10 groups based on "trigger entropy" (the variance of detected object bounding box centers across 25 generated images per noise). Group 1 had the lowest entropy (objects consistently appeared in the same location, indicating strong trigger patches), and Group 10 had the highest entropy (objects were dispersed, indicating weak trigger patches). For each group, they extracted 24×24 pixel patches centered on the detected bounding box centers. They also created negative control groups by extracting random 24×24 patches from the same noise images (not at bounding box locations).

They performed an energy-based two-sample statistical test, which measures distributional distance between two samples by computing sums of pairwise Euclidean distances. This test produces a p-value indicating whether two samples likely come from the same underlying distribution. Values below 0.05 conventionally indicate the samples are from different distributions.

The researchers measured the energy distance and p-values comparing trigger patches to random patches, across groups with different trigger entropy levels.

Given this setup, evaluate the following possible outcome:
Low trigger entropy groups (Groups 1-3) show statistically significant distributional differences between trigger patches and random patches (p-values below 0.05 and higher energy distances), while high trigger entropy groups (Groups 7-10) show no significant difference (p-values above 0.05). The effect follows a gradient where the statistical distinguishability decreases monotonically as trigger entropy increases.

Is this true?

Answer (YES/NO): NO